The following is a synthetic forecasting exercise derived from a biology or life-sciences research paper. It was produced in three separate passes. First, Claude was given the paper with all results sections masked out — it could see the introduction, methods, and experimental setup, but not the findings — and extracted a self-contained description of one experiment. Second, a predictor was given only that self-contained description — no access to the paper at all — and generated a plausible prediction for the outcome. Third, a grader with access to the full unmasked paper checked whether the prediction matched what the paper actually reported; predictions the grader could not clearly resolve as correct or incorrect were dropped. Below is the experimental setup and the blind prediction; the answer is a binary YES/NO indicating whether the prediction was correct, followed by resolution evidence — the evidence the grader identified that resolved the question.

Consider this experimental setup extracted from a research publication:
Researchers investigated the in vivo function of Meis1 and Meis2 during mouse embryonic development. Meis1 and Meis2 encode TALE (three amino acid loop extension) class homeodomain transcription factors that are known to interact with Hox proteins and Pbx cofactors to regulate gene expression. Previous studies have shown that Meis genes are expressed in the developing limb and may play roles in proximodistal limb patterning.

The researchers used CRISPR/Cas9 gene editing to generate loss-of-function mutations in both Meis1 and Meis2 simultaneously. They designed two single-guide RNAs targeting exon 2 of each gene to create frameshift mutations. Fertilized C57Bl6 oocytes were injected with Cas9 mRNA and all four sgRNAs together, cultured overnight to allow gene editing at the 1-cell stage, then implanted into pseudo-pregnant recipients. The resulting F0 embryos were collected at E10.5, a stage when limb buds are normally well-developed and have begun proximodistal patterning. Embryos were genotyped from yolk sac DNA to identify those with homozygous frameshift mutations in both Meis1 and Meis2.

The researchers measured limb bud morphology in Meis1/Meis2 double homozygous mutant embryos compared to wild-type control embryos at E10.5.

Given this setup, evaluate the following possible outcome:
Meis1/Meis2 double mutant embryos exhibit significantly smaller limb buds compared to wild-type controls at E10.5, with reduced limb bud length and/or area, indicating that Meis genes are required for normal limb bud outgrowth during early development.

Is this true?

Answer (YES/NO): NO